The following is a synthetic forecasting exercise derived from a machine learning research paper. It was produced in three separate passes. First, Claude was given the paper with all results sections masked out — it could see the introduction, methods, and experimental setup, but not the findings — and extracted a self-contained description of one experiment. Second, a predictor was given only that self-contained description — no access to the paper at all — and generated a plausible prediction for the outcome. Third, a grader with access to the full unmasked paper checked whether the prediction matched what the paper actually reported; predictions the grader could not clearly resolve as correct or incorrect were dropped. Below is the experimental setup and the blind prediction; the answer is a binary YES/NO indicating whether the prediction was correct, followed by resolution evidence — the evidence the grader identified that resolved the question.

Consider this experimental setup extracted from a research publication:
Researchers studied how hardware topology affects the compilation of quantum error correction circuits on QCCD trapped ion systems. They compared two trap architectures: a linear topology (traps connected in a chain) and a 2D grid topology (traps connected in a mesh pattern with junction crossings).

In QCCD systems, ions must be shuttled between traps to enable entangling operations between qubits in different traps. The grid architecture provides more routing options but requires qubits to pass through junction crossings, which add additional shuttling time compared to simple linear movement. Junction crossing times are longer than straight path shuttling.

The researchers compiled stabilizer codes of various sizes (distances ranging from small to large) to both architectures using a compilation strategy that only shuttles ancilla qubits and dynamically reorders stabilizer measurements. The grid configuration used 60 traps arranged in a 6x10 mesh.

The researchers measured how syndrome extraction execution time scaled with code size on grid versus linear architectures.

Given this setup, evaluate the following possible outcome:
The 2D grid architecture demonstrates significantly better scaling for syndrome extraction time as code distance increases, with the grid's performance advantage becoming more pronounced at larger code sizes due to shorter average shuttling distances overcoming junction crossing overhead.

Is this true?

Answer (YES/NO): YES